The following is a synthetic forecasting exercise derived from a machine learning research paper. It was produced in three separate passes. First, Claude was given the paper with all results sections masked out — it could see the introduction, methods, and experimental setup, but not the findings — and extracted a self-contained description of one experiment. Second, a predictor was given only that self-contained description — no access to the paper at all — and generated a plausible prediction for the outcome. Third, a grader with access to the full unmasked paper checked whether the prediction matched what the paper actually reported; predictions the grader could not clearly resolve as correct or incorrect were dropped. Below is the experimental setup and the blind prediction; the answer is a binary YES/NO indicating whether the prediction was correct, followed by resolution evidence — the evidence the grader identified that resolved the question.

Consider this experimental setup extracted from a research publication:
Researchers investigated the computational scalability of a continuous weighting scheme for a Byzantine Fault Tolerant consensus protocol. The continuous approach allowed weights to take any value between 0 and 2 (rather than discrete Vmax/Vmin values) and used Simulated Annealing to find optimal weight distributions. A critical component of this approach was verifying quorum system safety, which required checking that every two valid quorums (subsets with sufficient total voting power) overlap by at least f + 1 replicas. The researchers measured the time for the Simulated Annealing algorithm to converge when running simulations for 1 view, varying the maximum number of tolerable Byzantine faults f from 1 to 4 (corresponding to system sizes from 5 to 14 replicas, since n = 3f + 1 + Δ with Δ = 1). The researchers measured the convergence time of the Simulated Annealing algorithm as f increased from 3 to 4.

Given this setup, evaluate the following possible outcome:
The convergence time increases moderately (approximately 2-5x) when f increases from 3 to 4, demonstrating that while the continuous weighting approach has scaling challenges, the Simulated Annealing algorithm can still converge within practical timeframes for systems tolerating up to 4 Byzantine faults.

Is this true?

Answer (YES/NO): NO